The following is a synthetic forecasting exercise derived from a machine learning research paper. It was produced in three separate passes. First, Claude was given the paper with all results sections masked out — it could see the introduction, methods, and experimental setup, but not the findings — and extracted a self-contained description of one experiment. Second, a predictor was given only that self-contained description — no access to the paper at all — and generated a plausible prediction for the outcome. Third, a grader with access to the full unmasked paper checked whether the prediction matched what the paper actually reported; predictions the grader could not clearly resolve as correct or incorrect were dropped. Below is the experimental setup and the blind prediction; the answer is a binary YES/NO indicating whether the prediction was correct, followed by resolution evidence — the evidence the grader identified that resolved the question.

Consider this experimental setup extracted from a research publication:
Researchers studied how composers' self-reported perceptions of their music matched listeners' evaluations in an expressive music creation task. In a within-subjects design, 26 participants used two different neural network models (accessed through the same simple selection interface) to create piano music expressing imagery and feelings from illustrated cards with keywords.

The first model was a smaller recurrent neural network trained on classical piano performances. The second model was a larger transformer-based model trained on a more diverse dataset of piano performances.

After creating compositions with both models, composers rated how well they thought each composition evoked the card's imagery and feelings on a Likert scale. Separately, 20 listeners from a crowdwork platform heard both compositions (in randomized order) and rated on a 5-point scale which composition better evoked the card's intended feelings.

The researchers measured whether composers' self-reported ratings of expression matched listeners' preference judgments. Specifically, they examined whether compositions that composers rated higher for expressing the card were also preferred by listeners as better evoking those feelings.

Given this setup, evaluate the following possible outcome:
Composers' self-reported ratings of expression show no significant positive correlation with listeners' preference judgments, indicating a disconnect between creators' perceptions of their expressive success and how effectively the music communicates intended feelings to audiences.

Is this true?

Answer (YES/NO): YES